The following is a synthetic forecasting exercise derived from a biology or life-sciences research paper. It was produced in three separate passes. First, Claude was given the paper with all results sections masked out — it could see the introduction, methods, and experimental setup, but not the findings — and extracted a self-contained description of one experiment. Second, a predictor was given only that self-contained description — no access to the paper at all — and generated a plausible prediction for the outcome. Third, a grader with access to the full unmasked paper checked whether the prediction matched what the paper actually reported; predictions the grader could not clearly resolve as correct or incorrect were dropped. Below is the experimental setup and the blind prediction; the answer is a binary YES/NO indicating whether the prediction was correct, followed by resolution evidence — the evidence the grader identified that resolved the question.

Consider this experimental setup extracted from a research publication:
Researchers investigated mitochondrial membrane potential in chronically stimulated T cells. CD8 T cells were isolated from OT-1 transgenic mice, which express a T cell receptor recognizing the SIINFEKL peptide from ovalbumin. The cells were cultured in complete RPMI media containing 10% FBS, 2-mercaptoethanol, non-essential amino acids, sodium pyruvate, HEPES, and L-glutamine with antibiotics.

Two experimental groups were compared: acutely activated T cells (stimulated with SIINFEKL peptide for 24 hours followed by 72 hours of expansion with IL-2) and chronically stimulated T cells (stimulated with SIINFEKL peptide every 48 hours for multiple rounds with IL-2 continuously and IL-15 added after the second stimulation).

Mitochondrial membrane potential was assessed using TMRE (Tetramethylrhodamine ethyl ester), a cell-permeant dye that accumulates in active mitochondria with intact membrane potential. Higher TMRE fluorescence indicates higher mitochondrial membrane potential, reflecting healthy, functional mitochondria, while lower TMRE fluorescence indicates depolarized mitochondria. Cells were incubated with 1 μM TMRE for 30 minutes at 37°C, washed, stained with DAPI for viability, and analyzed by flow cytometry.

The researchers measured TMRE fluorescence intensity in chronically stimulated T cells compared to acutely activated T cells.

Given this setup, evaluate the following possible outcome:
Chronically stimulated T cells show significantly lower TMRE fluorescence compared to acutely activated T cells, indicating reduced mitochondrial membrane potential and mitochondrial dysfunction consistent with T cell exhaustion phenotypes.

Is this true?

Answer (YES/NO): NO